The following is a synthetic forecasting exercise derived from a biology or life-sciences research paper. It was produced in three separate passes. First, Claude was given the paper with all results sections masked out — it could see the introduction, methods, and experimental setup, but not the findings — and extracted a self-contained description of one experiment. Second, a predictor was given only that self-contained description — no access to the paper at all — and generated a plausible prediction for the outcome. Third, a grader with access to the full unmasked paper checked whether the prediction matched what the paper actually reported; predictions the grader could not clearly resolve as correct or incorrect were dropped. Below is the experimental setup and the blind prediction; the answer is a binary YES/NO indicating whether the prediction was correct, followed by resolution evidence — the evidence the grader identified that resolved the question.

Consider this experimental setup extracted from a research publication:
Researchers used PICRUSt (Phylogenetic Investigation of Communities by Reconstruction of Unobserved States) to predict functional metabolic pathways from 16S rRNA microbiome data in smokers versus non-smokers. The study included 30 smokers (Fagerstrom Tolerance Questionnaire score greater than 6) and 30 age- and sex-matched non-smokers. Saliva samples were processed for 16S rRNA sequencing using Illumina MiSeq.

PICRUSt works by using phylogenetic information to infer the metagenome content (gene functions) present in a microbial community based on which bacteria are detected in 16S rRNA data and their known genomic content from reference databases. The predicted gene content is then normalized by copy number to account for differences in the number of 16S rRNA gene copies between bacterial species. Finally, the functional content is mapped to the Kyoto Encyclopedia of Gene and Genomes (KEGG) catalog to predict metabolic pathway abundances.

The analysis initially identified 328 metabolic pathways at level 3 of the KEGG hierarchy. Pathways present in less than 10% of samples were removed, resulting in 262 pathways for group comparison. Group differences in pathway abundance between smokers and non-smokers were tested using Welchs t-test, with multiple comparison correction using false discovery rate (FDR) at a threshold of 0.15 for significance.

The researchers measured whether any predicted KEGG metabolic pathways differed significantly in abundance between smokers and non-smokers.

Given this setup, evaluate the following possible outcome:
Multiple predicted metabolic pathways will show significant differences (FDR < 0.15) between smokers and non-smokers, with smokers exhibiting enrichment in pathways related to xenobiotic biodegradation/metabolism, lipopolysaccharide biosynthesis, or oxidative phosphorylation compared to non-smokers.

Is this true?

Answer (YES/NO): NO